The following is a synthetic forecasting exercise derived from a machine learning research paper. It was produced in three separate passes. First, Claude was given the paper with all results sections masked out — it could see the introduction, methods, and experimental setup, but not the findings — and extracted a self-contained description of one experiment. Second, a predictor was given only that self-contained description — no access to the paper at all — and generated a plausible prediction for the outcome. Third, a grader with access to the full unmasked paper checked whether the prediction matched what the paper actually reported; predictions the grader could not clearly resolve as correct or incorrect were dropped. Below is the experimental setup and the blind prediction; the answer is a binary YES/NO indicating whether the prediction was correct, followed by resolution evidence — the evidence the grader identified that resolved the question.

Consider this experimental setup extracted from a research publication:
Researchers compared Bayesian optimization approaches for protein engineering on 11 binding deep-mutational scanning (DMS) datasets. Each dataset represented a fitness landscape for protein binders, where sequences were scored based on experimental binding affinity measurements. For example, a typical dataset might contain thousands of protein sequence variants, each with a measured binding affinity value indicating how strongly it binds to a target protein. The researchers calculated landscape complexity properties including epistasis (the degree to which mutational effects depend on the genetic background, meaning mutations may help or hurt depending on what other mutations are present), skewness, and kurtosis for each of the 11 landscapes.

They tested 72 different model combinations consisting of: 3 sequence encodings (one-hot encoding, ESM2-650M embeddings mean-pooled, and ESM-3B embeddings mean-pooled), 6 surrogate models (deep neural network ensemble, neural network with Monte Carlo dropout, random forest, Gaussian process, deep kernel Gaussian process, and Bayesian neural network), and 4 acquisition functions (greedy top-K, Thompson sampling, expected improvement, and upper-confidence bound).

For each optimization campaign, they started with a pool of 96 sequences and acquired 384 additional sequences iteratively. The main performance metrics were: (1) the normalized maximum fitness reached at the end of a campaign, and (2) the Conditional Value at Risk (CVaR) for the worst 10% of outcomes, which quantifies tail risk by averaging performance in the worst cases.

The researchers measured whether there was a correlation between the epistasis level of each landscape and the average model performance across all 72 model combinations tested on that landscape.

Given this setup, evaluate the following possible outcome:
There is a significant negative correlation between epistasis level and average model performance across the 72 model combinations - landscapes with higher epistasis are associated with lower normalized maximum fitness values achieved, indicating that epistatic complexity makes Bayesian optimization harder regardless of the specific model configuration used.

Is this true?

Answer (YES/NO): YES